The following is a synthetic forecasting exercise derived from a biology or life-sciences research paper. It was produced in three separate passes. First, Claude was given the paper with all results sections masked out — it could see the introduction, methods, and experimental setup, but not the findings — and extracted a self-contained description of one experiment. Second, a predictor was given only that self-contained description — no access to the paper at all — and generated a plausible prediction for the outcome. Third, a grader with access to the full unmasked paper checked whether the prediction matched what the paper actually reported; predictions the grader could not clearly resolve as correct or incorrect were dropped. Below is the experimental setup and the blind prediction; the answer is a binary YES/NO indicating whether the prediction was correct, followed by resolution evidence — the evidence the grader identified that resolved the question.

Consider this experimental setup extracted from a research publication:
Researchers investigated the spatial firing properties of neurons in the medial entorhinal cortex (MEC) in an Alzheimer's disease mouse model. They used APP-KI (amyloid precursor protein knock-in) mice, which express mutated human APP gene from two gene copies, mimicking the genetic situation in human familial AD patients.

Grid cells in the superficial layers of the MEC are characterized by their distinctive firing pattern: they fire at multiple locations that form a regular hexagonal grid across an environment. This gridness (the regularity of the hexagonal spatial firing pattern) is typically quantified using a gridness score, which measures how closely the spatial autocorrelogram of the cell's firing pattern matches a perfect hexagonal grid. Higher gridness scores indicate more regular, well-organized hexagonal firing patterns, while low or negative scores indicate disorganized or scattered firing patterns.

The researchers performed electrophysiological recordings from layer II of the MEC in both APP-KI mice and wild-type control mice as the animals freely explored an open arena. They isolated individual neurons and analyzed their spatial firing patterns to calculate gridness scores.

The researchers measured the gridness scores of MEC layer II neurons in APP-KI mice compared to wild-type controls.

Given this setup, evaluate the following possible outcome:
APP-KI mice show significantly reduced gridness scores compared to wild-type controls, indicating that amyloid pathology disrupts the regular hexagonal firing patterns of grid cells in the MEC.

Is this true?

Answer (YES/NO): YES